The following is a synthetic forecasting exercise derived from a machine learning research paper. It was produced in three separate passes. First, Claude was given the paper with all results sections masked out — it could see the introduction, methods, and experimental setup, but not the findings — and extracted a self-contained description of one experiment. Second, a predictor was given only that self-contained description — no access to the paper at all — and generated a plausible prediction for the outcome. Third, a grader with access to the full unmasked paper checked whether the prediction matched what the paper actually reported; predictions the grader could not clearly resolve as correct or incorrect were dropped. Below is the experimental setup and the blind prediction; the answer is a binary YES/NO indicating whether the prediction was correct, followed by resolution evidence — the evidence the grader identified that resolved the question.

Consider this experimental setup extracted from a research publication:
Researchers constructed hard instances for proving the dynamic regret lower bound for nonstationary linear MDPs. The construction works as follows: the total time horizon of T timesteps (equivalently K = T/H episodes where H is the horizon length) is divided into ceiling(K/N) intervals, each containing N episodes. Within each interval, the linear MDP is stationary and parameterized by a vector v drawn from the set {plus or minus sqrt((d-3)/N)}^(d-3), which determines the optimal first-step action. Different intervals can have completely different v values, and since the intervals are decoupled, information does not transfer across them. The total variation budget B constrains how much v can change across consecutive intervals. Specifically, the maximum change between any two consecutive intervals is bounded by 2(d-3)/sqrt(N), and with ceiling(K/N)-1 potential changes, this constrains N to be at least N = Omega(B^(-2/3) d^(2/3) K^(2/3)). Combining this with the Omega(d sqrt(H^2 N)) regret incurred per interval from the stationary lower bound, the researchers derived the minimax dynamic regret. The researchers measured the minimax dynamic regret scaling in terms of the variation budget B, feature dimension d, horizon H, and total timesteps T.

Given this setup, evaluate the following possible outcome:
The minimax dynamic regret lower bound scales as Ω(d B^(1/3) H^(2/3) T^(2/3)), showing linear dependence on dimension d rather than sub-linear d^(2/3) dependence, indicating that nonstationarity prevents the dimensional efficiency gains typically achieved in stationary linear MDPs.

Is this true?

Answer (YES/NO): NO